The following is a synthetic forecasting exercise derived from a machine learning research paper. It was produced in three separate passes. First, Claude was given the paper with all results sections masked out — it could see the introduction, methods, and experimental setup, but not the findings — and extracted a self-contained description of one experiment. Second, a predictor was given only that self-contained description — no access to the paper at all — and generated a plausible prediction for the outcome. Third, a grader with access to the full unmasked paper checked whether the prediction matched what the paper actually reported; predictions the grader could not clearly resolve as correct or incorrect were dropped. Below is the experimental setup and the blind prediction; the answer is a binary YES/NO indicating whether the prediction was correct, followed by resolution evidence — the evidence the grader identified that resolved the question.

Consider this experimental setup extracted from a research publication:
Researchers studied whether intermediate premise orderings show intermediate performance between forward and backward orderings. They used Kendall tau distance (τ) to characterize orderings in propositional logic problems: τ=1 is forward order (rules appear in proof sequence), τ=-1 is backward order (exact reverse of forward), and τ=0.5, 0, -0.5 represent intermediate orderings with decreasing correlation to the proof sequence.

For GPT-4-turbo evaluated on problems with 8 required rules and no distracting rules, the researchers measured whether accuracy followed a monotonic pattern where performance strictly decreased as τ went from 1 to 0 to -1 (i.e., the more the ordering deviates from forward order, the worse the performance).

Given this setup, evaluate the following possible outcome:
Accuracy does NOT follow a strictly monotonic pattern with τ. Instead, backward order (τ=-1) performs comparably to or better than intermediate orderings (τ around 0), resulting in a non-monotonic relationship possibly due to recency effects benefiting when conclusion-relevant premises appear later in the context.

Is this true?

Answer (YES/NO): YES